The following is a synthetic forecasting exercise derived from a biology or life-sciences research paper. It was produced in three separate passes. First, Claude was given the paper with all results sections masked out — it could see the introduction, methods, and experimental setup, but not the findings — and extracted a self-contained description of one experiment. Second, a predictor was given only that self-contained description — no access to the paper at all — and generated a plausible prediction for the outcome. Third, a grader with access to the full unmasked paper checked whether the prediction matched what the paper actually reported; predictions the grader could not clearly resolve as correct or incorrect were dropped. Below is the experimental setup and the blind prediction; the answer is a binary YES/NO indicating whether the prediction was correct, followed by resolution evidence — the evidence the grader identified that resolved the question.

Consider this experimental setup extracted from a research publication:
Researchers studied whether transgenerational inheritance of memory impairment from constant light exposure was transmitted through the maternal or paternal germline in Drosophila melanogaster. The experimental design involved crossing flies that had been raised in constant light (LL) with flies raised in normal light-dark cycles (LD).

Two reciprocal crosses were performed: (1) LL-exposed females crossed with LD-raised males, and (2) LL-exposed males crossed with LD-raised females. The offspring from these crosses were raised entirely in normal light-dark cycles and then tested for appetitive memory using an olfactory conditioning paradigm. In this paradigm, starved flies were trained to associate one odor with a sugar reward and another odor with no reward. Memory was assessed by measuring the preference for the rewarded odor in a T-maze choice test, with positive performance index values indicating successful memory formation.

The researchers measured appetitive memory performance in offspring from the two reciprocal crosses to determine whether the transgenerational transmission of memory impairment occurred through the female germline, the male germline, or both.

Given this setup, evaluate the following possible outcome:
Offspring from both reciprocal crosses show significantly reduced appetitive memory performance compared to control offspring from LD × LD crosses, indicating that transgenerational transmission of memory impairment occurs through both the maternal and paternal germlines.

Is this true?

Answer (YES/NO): NO